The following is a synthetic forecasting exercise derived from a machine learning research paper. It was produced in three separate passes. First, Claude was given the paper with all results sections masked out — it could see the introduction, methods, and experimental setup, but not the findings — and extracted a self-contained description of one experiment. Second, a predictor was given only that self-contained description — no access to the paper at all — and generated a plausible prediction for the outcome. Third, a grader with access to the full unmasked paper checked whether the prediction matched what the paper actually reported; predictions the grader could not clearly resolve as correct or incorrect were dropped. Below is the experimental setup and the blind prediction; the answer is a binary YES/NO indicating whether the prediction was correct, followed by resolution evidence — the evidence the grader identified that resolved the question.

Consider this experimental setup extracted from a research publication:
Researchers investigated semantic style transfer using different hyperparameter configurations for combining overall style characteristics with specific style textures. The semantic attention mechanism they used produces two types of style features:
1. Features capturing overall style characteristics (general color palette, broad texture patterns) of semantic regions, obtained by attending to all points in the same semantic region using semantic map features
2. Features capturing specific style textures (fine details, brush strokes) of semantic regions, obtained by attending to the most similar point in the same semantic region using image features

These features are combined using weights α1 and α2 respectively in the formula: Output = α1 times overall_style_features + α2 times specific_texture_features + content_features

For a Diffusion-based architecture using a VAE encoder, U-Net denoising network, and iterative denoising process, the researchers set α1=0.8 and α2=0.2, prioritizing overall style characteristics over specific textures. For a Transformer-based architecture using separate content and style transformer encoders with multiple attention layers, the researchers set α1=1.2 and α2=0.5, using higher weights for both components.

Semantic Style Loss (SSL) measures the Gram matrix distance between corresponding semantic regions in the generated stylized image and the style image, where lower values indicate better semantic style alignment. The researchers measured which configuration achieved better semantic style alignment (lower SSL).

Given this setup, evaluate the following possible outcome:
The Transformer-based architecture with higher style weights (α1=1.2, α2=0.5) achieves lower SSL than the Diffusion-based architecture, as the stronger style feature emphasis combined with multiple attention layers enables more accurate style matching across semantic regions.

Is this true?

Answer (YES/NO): YES